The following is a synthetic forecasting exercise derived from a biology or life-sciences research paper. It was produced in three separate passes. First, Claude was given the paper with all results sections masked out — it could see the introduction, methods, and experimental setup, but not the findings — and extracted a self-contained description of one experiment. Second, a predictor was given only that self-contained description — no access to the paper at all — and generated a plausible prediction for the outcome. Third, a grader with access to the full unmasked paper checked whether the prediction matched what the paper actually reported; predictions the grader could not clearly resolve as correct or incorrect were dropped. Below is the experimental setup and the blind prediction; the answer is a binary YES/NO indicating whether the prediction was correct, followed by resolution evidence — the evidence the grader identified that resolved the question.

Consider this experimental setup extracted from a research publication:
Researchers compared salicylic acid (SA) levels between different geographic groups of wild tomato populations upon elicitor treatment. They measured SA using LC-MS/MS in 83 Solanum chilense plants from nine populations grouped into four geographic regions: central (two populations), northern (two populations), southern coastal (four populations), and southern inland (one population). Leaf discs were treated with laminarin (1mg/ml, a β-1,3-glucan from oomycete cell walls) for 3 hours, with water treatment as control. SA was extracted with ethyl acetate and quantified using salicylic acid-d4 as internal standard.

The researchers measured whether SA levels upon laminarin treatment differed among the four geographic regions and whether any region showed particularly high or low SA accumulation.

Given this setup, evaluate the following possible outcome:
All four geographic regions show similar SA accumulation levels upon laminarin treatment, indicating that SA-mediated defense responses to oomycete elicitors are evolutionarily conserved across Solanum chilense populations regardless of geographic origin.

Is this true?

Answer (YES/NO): NO